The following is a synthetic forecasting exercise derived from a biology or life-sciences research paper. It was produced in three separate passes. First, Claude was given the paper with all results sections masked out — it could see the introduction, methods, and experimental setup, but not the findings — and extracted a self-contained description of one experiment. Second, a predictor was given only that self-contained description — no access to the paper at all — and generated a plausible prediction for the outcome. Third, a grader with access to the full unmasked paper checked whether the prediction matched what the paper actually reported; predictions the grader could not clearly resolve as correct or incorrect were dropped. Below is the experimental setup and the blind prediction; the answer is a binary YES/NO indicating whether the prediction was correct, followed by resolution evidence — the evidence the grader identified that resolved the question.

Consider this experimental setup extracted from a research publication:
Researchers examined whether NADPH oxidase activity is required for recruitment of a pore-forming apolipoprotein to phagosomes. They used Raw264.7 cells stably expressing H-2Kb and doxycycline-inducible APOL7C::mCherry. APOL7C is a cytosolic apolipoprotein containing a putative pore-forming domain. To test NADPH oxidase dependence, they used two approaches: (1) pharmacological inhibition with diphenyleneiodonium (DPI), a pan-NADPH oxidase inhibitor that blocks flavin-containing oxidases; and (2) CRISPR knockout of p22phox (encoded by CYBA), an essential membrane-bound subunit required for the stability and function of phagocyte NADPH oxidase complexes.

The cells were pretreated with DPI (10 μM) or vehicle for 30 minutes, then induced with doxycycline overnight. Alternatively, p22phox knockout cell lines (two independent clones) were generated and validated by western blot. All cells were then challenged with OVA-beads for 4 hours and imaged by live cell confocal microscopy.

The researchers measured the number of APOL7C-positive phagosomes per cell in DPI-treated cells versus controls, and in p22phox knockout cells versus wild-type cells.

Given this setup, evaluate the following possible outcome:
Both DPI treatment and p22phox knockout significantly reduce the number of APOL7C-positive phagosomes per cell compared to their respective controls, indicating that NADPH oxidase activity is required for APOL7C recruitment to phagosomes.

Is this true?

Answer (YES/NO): YES